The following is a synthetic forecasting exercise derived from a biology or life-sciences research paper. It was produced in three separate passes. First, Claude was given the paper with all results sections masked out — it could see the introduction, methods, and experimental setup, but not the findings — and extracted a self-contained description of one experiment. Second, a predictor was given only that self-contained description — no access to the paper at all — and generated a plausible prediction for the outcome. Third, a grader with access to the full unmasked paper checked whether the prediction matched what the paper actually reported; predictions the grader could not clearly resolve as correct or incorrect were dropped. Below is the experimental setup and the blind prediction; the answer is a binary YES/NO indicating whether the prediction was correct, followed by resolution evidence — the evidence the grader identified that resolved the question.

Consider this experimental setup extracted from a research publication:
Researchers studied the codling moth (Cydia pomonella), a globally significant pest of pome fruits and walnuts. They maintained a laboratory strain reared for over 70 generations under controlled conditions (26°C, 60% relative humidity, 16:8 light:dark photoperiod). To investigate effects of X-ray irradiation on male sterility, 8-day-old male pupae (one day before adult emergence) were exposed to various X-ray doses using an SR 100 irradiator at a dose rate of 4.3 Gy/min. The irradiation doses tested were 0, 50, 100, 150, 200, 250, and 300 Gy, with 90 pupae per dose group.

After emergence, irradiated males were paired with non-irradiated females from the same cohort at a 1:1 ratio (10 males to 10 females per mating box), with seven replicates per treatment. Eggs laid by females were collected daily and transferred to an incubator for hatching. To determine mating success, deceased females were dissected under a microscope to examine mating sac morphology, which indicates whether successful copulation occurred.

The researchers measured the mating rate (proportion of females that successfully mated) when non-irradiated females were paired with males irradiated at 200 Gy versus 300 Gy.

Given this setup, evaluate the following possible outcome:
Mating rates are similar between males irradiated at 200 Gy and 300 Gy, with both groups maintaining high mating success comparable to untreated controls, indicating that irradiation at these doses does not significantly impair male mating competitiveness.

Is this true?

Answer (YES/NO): NO